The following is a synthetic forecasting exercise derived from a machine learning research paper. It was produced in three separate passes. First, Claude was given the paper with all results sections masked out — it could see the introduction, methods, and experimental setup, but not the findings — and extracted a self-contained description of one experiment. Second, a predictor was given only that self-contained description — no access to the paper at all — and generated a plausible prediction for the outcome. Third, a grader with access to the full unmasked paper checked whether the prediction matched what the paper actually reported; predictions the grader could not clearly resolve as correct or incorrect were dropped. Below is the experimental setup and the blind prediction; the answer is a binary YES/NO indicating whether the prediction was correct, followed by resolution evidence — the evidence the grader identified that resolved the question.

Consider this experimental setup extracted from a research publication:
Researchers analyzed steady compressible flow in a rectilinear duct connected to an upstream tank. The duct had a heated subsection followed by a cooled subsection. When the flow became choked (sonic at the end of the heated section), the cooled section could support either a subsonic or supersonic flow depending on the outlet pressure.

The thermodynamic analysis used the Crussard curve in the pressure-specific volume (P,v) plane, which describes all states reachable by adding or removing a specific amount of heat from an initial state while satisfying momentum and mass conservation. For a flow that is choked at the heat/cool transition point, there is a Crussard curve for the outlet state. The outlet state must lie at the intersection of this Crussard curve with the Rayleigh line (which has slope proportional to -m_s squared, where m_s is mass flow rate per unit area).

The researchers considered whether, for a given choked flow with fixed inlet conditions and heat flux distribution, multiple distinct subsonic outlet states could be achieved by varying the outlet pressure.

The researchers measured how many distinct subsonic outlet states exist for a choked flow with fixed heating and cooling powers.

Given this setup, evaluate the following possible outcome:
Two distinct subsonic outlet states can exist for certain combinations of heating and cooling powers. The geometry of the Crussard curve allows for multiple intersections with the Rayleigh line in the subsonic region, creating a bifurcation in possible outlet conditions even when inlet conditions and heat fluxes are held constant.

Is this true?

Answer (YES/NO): NO